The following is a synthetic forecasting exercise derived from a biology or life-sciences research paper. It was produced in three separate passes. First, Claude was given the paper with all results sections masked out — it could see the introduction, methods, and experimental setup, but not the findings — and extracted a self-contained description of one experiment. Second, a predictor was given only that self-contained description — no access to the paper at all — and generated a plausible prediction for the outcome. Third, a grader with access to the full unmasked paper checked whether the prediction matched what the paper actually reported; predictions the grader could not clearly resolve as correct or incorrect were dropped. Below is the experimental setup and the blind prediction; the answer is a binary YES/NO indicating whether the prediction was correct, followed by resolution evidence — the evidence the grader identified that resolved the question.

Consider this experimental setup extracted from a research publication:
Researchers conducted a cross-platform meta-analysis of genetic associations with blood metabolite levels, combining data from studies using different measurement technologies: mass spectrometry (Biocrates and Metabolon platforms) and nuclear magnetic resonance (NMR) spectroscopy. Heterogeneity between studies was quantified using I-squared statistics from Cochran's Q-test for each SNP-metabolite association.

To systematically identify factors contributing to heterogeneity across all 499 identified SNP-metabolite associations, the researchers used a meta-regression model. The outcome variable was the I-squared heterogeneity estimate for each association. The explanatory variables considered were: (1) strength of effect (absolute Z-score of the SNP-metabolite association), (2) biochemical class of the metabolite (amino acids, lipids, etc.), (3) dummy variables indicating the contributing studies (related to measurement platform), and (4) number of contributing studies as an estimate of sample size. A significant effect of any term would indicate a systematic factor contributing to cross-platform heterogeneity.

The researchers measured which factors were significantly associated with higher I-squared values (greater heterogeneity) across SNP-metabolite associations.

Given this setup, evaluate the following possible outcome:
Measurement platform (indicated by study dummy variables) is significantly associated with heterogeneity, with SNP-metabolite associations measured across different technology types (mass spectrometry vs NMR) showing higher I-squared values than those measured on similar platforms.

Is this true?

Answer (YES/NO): NO